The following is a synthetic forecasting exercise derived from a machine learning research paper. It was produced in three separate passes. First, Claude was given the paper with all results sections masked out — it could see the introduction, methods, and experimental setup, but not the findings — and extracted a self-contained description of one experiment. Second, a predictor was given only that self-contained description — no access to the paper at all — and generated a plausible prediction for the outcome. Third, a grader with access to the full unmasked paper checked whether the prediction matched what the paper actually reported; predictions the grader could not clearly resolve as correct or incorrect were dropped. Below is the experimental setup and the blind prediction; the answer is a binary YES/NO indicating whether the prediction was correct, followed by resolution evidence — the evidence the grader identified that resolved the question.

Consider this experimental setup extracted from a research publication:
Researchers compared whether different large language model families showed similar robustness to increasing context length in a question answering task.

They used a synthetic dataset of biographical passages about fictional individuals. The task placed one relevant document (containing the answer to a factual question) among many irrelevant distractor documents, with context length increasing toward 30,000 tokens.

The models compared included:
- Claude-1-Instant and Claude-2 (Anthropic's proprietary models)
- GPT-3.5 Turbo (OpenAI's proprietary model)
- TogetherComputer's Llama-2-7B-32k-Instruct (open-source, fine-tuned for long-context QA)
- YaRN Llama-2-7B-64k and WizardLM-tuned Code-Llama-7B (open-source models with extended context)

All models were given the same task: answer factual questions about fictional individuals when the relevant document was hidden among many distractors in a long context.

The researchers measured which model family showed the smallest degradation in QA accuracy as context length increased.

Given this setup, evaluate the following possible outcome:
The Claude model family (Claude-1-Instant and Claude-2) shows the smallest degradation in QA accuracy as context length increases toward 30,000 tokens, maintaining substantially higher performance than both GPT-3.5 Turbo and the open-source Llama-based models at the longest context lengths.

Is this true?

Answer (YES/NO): YES